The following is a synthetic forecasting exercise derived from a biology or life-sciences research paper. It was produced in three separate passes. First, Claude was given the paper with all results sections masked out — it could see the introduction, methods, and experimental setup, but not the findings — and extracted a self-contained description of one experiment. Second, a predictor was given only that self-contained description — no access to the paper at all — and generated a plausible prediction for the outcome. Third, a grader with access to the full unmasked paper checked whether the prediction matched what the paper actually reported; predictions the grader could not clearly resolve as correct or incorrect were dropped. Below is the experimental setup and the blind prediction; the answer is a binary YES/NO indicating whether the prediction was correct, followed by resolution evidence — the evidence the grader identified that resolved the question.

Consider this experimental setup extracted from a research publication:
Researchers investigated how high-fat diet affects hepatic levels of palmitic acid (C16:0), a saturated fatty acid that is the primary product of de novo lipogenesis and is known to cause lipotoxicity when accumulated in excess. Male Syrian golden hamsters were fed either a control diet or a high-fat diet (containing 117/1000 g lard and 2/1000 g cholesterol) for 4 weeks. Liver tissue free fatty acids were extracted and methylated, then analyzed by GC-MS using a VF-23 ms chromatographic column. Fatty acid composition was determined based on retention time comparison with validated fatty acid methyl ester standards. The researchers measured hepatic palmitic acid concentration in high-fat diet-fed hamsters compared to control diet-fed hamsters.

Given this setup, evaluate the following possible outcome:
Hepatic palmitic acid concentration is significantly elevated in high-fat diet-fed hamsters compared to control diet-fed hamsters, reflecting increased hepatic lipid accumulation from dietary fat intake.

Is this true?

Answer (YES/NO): YES